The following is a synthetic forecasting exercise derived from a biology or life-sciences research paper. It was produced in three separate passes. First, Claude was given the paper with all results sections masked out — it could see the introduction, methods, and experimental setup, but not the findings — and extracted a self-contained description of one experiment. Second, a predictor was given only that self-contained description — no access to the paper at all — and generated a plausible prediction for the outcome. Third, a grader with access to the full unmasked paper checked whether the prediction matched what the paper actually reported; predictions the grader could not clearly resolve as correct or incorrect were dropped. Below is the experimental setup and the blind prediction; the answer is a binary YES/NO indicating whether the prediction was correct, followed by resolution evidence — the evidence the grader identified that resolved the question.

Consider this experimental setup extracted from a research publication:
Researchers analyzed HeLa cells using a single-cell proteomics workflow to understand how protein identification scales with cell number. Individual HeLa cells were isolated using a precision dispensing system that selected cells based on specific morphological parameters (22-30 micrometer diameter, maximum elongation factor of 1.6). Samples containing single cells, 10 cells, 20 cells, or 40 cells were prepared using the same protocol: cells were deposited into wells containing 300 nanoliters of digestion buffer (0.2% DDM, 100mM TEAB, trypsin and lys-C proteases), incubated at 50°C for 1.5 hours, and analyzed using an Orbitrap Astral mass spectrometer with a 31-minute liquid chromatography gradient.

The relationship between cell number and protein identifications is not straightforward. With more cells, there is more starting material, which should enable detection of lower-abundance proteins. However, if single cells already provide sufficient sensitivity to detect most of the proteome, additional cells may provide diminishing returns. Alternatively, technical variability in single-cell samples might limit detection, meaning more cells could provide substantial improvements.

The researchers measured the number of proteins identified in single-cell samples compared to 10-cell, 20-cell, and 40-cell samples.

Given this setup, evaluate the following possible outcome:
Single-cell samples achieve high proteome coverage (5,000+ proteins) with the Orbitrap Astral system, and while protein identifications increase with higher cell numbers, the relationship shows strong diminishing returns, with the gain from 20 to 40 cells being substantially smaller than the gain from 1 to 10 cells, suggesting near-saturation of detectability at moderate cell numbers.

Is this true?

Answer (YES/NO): YES